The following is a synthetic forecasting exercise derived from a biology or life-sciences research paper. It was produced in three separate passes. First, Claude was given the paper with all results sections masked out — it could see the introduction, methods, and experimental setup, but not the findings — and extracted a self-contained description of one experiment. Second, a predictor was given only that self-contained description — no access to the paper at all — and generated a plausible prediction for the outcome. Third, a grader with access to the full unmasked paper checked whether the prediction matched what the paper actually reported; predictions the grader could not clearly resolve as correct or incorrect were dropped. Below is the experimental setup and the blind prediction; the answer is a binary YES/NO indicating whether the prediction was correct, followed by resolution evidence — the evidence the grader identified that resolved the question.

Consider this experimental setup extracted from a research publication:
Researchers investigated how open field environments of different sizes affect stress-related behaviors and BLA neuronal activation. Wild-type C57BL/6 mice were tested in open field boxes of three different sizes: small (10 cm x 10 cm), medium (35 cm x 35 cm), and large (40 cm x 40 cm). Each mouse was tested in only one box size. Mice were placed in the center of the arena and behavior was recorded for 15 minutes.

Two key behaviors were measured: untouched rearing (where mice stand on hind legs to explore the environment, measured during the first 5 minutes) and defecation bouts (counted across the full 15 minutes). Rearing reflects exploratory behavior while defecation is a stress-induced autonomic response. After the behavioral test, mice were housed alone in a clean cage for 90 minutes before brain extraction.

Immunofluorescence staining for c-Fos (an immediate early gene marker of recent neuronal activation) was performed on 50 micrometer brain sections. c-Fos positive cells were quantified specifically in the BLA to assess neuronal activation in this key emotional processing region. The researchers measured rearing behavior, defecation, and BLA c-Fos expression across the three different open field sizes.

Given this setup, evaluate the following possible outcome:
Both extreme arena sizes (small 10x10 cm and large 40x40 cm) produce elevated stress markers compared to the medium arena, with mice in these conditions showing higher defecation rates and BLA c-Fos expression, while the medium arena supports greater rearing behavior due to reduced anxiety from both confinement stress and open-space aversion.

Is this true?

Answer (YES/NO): NO